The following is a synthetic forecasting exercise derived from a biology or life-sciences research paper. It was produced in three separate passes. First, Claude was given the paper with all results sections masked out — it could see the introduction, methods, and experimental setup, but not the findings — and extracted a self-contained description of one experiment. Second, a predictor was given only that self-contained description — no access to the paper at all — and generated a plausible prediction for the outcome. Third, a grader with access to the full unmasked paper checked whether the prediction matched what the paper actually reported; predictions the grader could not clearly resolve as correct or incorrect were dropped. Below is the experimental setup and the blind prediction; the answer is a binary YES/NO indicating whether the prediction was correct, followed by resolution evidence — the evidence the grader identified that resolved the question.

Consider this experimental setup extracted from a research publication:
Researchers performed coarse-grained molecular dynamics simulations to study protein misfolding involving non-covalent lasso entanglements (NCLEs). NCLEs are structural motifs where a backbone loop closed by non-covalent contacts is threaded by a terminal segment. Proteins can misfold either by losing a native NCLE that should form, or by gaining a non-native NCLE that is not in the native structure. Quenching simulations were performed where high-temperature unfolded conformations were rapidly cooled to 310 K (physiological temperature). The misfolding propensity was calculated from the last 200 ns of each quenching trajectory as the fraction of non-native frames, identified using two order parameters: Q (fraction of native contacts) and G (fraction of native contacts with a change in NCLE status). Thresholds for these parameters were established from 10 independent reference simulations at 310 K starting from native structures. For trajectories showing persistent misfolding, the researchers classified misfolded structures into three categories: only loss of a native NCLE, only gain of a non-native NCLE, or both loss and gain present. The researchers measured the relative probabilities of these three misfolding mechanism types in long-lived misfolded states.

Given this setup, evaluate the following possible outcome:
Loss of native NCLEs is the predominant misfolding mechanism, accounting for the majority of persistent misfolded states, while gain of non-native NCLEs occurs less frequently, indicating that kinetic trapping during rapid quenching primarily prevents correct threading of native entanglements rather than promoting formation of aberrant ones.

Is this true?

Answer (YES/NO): NO